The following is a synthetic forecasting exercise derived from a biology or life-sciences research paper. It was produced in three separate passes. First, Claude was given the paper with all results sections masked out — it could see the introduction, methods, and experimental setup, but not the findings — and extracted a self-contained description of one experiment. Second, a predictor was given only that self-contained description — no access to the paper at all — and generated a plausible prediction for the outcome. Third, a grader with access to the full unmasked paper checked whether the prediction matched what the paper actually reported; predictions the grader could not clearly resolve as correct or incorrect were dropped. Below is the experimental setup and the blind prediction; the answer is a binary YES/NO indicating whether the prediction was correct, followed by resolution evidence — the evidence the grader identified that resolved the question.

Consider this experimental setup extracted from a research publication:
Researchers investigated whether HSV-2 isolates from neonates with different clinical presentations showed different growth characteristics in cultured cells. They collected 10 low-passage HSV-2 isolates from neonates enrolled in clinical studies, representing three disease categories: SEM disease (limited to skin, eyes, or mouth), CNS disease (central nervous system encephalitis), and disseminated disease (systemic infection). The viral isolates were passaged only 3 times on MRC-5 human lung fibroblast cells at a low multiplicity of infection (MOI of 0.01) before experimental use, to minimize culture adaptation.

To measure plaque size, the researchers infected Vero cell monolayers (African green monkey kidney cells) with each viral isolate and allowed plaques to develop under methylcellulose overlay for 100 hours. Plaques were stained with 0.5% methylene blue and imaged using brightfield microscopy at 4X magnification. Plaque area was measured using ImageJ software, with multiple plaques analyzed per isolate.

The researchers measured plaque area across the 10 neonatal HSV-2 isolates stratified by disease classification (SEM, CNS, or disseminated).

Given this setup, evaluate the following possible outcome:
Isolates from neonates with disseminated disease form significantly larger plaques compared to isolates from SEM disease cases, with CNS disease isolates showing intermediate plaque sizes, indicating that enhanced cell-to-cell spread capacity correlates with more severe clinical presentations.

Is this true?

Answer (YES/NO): NO